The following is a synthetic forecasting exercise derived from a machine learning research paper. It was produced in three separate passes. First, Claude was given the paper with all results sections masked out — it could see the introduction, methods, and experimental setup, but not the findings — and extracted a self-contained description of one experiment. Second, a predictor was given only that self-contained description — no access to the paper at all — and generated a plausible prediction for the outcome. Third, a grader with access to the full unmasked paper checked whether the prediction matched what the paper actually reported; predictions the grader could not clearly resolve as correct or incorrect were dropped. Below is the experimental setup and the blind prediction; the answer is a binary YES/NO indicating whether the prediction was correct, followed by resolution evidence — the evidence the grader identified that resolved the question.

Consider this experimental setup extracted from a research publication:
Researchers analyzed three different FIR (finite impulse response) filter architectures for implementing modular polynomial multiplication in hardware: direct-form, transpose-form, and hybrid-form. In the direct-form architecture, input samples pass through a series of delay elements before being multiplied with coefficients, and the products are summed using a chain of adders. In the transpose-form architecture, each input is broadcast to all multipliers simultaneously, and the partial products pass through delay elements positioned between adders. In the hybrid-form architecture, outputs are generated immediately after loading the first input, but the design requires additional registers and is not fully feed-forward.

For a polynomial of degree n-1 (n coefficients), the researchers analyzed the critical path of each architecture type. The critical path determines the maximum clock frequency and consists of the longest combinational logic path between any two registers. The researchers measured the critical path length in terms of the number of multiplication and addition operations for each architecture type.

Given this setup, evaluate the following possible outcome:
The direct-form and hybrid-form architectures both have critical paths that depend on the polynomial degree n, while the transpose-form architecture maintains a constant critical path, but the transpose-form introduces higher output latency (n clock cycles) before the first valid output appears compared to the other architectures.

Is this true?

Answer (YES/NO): NO